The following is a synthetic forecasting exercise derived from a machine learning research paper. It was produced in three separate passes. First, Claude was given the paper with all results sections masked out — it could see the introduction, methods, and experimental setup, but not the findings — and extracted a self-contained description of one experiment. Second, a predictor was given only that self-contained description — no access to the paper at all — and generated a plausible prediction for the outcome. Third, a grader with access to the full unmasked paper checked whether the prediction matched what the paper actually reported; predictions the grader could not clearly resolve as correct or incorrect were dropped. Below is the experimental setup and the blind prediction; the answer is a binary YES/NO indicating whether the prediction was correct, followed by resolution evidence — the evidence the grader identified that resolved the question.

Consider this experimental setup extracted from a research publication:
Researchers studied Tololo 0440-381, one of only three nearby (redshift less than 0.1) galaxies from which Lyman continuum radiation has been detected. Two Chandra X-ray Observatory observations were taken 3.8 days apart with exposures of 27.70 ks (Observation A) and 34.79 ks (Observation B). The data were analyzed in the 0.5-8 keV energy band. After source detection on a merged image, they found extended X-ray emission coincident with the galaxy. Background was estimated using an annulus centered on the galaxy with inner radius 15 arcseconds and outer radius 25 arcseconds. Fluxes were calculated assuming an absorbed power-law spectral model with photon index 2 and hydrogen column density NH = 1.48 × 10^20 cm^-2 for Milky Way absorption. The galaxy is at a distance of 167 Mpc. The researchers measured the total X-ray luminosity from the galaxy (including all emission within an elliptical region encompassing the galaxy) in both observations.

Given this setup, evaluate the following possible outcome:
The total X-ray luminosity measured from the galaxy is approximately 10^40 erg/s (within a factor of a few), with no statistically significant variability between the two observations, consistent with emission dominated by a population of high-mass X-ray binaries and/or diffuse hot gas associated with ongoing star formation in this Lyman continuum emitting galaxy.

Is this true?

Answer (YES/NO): NO